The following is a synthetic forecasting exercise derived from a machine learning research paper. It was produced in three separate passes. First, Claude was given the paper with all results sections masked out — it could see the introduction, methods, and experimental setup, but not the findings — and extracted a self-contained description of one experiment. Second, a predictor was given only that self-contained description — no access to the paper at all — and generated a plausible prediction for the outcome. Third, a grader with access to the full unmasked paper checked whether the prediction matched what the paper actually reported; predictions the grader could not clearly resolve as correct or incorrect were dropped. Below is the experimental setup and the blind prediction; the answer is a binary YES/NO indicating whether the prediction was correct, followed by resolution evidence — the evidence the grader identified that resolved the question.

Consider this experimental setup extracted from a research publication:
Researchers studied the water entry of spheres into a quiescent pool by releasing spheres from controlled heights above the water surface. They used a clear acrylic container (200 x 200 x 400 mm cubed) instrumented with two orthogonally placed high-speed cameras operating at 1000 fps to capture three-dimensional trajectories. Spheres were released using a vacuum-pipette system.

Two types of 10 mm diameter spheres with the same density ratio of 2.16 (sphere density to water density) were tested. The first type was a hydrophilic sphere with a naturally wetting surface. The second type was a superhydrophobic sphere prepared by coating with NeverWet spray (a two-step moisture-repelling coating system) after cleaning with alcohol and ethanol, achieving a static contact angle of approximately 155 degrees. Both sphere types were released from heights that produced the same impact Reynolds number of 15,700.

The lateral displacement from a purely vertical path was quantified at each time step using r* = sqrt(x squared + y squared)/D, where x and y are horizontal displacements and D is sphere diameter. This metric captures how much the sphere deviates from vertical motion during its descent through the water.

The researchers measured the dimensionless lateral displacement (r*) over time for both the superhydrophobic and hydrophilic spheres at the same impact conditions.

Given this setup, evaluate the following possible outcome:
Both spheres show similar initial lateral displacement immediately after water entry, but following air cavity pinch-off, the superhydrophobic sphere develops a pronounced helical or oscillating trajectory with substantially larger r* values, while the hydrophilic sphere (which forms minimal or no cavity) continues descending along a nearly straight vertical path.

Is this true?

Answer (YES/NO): NO